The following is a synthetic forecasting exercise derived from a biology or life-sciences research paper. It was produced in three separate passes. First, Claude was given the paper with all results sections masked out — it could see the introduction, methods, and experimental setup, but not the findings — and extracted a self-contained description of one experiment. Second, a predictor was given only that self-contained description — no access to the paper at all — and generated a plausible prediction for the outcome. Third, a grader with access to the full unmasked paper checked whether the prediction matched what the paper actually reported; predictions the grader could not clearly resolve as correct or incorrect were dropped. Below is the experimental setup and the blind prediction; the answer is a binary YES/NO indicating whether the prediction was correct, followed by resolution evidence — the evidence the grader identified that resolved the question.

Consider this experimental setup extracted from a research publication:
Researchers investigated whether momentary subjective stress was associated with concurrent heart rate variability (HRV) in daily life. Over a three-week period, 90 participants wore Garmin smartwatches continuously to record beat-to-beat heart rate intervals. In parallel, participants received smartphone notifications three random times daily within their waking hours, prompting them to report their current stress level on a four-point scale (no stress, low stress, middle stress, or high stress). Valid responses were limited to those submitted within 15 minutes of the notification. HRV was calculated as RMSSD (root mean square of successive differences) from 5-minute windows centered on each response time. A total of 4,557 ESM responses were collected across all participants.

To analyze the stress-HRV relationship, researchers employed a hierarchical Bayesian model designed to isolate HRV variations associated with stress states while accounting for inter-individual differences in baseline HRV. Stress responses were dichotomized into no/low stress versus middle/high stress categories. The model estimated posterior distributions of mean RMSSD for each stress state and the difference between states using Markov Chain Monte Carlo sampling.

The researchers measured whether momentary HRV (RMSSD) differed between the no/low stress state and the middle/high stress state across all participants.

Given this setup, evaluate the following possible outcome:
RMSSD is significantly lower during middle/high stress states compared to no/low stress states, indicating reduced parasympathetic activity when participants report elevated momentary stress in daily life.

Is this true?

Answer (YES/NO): YES